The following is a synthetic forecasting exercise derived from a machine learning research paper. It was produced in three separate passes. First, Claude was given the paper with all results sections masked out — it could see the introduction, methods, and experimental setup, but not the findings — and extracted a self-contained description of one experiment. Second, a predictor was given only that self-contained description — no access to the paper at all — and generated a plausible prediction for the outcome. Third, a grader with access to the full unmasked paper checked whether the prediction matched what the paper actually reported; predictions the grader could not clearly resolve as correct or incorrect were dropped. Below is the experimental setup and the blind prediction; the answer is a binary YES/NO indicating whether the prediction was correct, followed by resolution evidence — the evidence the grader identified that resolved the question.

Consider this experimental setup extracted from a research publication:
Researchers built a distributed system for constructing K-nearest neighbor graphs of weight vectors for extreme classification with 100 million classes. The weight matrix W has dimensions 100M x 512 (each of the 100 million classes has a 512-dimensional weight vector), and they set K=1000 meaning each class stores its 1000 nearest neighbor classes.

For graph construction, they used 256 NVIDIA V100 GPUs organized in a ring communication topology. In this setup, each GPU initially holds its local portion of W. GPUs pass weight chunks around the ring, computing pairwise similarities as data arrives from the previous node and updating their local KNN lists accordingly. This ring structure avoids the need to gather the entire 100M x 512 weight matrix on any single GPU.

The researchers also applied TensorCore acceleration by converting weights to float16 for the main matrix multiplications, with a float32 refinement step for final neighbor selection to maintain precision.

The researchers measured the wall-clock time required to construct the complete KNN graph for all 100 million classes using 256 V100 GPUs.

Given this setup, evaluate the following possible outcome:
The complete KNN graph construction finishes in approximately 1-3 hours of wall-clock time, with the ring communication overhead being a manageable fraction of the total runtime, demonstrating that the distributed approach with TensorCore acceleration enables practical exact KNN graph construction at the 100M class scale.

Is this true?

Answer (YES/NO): NO